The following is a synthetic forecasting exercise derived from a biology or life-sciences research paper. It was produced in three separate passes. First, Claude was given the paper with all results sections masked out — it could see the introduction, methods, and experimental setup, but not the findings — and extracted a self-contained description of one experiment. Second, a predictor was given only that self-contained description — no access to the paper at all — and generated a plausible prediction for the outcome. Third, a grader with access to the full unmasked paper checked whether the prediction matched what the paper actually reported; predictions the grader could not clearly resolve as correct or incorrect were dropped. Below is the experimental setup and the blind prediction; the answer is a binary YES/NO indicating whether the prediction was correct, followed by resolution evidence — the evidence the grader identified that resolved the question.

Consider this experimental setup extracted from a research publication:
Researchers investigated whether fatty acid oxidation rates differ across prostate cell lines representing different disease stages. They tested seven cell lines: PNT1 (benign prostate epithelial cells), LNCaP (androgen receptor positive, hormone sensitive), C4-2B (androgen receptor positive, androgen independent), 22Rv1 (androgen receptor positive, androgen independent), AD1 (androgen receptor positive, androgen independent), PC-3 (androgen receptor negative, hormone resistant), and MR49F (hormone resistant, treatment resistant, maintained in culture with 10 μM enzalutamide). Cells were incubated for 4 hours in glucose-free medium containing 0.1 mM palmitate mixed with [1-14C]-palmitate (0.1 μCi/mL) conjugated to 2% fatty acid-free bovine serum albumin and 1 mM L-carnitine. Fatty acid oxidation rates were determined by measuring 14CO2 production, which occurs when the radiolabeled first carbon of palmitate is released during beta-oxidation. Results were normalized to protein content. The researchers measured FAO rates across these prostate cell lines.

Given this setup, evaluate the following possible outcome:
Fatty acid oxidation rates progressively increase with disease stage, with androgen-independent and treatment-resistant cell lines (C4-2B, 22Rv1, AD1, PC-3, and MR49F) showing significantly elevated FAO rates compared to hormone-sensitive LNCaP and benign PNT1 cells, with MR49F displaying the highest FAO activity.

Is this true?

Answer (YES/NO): NO